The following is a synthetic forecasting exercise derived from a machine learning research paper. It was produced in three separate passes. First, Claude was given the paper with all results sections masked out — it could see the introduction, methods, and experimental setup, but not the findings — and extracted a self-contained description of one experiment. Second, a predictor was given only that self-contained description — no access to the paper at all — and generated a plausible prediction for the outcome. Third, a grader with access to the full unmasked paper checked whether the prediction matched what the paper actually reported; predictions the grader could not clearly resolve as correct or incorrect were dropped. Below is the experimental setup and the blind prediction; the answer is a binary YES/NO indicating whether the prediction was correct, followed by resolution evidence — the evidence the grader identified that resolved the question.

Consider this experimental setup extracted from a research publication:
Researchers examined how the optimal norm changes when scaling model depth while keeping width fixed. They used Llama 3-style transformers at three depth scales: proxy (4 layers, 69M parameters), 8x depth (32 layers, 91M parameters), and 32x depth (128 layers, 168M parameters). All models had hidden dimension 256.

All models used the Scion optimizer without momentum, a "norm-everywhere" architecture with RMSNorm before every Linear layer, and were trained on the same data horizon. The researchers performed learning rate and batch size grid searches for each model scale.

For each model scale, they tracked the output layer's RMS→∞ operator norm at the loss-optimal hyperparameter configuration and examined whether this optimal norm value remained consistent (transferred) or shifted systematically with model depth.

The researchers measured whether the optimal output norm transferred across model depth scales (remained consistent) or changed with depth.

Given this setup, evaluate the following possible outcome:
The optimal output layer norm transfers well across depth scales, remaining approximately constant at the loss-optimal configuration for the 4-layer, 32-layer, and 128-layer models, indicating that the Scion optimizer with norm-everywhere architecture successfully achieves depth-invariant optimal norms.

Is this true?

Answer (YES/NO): YES